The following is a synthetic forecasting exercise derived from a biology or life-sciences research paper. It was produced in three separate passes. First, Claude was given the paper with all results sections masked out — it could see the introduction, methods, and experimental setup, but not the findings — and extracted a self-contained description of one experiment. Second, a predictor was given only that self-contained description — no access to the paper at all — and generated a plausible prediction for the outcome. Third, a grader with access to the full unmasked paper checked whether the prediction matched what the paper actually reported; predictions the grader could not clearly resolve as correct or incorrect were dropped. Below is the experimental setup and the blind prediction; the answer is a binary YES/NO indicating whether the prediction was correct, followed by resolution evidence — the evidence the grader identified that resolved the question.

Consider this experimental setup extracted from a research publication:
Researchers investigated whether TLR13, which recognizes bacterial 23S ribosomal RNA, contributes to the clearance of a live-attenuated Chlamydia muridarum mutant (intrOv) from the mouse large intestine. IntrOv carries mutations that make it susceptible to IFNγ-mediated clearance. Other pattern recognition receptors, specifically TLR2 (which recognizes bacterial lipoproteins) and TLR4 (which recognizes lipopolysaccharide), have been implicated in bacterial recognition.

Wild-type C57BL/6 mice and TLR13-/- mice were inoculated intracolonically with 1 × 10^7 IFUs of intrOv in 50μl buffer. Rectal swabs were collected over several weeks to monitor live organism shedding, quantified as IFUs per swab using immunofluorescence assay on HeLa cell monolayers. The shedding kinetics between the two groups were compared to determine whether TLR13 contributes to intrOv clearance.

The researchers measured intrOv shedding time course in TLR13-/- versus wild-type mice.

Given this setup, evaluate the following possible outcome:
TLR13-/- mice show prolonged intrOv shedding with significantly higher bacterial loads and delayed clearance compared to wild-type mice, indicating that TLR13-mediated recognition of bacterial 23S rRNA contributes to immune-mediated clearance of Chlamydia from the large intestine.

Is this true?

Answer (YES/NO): NO